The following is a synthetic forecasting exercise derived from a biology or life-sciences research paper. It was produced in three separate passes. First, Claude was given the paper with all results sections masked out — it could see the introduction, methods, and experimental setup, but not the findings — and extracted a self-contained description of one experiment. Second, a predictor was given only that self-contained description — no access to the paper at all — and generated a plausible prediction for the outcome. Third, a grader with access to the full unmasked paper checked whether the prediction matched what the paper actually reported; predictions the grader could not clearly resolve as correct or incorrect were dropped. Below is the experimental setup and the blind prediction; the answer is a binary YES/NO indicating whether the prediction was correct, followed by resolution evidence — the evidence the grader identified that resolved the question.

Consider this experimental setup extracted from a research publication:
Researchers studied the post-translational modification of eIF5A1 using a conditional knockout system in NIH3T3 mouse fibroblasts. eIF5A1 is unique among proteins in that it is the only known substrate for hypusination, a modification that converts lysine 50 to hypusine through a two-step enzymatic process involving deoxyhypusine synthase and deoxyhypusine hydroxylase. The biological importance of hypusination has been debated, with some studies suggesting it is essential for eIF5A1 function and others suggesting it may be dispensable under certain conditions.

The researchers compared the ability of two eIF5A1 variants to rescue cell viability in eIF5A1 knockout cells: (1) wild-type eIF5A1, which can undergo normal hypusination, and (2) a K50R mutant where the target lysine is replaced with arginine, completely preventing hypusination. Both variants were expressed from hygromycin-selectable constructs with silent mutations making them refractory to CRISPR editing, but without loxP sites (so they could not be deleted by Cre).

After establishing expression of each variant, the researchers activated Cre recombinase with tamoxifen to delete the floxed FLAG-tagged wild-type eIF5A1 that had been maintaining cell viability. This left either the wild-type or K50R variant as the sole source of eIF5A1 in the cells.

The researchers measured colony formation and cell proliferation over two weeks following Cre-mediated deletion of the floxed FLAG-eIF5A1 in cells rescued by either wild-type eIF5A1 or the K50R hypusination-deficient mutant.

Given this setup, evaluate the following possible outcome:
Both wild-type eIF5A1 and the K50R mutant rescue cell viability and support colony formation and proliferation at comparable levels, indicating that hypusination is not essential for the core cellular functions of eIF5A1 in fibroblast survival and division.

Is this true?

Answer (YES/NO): NO